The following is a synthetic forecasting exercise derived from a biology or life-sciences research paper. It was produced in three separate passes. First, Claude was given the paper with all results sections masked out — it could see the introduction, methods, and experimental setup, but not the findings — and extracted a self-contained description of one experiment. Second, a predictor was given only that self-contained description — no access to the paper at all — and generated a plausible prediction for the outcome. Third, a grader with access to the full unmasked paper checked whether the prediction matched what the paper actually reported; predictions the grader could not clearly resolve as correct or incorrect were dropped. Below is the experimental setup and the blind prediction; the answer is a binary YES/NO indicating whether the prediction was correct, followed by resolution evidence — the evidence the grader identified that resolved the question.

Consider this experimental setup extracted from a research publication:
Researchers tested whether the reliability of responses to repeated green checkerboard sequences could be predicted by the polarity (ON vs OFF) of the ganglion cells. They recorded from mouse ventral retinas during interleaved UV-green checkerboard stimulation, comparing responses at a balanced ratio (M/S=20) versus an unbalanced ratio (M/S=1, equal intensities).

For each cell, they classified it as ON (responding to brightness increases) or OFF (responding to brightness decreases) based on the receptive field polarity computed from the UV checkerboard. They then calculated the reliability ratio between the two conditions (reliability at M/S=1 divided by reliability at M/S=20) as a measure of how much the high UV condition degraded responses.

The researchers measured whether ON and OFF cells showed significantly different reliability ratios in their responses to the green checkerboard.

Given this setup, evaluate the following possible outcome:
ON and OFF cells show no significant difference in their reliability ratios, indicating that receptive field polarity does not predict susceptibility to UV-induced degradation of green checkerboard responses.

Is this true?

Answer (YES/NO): YES